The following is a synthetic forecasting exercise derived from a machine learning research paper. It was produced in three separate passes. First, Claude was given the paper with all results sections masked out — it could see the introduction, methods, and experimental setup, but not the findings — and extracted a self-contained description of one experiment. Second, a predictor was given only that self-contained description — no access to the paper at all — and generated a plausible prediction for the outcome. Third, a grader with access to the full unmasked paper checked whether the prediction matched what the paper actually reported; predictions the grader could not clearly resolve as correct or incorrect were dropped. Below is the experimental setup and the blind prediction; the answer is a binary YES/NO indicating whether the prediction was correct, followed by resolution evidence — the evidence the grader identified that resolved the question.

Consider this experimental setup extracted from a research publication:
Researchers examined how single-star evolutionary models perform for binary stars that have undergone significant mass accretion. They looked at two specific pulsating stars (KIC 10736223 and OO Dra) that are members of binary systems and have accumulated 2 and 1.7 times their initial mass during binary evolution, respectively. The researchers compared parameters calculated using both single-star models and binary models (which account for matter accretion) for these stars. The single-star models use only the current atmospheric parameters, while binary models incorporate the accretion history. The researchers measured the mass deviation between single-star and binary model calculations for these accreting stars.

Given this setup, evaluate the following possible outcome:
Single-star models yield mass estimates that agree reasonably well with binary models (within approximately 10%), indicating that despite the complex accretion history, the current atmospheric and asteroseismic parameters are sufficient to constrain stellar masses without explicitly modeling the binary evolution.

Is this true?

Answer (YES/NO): YES